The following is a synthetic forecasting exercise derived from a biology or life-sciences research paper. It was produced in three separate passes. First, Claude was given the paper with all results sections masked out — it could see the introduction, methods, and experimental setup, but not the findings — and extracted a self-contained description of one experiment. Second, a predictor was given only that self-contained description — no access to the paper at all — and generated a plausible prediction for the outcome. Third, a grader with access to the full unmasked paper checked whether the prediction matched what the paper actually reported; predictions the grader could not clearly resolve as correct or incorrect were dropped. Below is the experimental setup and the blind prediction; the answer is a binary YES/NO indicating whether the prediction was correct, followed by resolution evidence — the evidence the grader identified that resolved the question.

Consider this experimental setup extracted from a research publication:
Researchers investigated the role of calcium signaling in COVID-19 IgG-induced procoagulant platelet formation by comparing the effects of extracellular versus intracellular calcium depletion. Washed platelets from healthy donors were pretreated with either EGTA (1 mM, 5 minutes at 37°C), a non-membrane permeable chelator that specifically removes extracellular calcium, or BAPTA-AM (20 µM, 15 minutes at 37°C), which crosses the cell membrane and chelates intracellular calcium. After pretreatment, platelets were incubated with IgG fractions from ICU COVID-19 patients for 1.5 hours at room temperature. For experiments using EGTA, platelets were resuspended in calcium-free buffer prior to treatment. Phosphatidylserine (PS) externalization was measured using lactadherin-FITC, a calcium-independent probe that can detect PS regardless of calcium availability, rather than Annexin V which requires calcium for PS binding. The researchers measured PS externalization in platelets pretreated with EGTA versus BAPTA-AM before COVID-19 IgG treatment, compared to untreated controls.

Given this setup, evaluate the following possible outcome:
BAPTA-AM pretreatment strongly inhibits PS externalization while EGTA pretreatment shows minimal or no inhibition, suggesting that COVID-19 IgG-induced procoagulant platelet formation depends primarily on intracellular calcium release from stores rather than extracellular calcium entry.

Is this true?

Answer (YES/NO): NO